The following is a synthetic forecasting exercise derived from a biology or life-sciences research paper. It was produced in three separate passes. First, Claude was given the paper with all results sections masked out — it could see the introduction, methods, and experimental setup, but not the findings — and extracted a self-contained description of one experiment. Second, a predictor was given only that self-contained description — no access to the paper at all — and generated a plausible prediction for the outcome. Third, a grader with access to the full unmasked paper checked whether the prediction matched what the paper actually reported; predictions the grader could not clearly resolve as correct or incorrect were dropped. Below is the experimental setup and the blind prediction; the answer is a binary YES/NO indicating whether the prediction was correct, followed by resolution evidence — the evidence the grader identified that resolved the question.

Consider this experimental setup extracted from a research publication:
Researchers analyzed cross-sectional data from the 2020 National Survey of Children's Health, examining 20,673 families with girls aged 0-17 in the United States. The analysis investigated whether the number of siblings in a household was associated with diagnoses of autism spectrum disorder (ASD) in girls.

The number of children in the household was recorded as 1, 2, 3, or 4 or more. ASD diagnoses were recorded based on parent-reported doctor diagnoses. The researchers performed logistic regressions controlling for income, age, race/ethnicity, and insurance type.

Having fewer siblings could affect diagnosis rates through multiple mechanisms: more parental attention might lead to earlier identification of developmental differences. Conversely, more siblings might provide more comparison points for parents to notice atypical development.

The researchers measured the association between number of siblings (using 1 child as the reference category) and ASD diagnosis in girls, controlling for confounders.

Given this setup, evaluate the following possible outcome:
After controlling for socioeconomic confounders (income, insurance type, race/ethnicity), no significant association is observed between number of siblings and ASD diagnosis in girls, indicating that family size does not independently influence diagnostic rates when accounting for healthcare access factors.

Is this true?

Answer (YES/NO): NO